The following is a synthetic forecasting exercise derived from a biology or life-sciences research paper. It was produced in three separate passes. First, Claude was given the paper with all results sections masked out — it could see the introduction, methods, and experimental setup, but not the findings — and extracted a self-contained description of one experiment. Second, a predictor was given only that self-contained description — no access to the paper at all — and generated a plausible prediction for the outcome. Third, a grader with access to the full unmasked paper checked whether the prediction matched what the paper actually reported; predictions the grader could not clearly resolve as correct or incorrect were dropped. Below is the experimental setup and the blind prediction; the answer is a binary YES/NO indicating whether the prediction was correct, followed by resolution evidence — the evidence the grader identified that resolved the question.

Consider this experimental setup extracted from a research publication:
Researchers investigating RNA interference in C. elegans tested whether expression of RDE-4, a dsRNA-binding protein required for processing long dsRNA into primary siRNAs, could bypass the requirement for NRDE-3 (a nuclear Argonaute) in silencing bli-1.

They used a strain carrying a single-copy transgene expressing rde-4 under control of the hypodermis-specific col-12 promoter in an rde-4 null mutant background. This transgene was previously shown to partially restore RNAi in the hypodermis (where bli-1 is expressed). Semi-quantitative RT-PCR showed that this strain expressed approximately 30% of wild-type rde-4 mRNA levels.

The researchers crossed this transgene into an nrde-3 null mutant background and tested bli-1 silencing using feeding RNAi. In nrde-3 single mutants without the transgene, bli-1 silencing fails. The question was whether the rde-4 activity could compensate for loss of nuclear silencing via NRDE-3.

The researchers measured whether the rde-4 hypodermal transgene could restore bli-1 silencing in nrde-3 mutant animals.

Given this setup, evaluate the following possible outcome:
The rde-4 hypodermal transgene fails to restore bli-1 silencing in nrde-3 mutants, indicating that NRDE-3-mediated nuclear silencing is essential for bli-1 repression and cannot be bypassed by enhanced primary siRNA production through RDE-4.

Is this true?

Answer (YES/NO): NO